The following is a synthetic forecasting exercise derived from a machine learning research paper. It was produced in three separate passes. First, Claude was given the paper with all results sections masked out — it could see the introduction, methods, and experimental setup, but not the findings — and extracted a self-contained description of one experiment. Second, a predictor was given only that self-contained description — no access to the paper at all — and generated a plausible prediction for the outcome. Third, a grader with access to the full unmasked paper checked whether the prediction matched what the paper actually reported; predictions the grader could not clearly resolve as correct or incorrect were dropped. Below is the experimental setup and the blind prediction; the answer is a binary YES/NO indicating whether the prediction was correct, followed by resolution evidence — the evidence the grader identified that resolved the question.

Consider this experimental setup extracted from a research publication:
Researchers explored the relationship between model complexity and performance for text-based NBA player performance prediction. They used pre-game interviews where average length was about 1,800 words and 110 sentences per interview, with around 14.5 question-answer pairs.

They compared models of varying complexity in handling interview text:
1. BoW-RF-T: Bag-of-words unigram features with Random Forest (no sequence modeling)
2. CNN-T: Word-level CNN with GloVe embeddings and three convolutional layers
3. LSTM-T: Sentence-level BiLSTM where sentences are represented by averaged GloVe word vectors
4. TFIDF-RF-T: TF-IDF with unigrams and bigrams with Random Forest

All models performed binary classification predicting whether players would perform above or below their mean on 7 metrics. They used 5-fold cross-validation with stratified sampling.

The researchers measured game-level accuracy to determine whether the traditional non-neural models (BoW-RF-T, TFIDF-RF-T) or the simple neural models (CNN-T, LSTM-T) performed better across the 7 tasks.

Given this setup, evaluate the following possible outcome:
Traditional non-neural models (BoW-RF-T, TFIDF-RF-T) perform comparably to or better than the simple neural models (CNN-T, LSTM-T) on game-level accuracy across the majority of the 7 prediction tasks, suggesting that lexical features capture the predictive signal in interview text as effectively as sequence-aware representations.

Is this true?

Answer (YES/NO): NO